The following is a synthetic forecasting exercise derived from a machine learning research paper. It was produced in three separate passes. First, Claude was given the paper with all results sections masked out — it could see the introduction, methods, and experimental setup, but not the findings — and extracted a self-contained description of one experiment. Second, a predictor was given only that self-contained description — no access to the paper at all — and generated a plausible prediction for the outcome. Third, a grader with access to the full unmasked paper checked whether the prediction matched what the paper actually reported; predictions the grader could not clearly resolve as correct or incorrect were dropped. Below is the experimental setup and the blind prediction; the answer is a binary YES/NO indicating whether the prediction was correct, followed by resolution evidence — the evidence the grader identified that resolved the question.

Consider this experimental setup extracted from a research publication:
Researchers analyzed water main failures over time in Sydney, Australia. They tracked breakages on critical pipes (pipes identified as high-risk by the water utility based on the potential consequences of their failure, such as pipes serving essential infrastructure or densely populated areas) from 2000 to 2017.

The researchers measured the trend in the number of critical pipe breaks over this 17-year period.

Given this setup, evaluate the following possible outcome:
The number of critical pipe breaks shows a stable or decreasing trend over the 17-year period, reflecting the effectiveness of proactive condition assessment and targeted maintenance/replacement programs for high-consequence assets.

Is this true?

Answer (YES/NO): NO